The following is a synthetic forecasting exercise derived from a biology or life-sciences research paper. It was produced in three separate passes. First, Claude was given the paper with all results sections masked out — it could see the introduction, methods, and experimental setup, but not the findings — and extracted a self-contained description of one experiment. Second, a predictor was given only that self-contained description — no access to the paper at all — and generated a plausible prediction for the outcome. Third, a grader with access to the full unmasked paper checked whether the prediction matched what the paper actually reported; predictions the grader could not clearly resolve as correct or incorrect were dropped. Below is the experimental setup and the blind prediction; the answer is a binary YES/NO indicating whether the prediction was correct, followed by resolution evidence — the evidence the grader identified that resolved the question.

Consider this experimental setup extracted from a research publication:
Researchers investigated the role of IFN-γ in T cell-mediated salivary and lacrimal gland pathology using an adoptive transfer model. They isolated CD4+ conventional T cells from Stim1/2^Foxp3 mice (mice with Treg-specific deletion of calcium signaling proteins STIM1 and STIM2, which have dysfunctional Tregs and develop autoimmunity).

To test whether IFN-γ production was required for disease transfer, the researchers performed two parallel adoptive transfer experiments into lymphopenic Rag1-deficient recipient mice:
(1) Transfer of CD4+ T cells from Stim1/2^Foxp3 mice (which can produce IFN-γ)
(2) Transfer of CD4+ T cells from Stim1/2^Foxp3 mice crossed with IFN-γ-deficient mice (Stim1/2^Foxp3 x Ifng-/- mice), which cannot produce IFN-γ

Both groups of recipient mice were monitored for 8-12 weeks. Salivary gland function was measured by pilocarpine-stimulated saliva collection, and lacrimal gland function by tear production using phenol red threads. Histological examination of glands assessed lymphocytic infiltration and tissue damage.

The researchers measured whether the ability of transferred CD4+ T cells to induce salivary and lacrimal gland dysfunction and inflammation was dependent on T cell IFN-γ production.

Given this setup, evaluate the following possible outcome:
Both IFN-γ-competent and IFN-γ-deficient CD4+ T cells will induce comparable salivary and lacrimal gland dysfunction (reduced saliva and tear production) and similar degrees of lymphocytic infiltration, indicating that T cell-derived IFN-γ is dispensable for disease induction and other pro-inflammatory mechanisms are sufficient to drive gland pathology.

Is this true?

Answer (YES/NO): NO